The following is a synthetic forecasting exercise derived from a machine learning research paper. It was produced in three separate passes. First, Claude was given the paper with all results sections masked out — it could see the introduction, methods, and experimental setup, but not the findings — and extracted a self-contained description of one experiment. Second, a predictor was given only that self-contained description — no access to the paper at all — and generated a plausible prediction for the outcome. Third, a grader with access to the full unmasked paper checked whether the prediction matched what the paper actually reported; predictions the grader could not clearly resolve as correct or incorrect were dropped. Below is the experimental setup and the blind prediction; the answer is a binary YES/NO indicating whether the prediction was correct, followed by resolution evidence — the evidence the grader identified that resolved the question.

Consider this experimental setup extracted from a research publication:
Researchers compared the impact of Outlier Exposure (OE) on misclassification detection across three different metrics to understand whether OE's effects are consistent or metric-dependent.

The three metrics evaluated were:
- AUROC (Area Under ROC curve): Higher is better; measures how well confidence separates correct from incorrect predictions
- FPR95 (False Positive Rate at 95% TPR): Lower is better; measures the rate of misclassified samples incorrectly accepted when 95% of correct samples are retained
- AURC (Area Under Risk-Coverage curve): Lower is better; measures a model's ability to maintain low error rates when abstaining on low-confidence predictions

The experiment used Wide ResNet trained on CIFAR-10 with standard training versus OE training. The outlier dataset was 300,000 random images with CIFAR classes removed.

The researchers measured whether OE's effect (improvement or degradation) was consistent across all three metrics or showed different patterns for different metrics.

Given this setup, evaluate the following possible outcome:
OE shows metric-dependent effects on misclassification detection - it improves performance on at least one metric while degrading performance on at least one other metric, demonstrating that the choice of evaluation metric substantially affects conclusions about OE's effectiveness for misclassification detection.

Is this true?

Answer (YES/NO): NO